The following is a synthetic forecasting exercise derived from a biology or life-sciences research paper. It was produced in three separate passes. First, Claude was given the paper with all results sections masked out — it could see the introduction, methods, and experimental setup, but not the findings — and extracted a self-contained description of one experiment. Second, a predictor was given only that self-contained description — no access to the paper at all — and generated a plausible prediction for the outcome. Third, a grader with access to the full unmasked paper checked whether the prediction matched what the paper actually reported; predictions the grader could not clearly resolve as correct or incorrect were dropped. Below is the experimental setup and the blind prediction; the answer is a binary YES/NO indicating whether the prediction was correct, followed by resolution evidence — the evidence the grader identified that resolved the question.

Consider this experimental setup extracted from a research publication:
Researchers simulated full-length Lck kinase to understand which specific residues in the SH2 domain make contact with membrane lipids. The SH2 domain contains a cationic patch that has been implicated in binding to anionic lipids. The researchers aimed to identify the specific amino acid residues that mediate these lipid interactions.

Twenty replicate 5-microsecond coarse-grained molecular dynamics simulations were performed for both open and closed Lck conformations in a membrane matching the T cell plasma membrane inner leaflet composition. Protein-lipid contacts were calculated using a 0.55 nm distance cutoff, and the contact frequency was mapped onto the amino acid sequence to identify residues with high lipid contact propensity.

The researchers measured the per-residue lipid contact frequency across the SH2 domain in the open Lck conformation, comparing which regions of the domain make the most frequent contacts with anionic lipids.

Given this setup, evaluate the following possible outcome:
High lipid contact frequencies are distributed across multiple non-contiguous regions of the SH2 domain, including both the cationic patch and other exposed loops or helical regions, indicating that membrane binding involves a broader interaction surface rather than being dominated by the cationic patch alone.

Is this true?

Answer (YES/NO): NO